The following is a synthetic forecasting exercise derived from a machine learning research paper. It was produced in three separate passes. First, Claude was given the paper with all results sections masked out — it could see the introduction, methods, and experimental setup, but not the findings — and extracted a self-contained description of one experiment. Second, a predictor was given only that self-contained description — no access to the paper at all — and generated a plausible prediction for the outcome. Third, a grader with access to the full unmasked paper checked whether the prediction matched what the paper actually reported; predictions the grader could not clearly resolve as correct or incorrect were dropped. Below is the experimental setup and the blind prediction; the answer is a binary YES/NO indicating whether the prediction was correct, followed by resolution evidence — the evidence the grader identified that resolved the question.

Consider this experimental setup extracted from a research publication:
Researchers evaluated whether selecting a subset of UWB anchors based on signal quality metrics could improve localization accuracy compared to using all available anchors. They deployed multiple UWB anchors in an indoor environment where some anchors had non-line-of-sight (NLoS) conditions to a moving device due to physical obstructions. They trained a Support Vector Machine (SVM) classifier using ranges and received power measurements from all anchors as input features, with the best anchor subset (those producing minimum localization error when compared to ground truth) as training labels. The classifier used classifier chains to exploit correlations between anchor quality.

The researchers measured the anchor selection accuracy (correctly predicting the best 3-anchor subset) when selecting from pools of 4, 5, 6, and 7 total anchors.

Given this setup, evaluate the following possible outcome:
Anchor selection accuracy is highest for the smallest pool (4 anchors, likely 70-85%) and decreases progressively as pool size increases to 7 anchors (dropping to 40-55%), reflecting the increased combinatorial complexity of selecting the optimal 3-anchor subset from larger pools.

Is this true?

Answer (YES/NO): NO